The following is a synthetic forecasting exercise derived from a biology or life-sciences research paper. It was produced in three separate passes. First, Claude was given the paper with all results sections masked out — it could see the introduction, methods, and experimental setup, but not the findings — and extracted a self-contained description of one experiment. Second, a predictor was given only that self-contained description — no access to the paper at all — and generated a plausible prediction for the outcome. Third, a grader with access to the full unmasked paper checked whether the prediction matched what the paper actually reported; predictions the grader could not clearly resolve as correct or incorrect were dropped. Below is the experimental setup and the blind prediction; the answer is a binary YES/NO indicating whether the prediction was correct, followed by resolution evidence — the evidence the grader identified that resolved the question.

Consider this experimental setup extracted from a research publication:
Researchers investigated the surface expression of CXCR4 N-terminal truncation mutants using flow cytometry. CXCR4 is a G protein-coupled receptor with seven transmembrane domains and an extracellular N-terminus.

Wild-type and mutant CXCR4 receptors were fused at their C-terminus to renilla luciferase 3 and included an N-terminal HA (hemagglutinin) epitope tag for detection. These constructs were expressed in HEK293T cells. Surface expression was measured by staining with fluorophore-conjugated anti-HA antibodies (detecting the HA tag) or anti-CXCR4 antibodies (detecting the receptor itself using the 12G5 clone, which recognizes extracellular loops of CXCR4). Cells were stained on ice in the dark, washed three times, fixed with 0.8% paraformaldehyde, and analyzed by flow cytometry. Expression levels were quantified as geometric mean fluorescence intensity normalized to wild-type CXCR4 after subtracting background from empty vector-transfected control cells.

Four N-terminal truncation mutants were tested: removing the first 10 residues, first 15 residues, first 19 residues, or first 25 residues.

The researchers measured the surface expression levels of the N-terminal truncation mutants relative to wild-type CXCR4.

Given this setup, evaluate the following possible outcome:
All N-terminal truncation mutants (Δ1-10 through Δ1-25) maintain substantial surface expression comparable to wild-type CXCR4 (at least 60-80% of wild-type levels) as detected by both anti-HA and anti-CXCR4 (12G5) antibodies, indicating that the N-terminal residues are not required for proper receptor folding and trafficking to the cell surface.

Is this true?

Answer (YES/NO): NO